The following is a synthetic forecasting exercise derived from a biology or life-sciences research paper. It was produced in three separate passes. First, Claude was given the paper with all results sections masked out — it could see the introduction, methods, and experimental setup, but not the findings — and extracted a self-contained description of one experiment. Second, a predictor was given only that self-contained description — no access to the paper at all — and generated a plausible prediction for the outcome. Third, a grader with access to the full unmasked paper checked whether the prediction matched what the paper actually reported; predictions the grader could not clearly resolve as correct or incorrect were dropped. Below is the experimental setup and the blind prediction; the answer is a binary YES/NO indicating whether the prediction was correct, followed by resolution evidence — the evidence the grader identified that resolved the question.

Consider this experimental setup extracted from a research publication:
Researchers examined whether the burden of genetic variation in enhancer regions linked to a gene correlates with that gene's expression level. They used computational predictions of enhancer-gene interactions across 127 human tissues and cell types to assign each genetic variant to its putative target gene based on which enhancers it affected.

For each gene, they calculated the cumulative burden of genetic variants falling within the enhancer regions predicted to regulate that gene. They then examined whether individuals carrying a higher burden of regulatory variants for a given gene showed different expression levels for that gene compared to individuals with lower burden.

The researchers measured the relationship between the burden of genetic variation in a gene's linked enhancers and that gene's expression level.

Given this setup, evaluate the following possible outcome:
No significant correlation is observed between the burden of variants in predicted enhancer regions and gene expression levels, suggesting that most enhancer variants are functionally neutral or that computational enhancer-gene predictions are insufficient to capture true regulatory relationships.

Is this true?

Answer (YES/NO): NO